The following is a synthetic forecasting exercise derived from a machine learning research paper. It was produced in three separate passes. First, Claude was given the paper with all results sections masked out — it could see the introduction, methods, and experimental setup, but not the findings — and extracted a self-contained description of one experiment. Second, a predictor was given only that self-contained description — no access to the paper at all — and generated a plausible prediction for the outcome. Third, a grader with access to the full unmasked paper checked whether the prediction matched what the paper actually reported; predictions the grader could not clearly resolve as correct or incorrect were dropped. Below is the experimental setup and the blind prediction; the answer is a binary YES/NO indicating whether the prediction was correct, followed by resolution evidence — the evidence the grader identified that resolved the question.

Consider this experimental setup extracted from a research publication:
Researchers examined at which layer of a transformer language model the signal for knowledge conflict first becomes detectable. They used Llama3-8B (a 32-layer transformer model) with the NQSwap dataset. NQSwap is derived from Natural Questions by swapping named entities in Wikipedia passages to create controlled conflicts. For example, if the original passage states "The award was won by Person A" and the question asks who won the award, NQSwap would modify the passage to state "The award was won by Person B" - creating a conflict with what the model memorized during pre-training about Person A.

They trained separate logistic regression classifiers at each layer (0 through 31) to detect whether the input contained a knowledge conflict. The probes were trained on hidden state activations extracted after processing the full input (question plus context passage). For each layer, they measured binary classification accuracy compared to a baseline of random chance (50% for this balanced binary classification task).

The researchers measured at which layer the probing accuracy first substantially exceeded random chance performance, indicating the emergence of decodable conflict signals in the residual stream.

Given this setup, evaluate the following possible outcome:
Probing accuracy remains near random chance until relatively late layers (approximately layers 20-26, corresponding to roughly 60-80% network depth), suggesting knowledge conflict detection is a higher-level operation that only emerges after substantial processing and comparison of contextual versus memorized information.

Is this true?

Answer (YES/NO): NO